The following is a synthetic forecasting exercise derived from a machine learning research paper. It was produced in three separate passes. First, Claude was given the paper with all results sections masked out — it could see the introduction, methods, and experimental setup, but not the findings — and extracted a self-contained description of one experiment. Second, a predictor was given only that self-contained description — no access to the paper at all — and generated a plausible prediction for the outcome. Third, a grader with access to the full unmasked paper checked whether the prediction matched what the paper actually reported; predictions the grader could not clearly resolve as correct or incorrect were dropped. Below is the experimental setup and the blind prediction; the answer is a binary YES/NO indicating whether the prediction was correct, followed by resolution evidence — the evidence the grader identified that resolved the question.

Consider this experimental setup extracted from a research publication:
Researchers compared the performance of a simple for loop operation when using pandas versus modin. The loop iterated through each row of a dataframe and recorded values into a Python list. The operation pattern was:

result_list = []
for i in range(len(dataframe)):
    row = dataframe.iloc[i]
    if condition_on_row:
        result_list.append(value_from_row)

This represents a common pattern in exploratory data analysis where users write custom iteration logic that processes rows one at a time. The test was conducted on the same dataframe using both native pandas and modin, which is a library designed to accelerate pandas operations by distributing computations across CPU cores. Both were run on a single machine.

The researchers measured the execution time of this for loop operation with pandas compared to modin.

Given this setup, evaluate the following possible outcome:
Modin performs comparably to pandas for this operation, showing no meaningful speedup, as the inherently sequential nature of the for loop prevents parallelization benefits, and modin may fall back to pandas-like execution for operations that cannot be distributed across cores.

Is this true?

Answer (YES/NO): NO